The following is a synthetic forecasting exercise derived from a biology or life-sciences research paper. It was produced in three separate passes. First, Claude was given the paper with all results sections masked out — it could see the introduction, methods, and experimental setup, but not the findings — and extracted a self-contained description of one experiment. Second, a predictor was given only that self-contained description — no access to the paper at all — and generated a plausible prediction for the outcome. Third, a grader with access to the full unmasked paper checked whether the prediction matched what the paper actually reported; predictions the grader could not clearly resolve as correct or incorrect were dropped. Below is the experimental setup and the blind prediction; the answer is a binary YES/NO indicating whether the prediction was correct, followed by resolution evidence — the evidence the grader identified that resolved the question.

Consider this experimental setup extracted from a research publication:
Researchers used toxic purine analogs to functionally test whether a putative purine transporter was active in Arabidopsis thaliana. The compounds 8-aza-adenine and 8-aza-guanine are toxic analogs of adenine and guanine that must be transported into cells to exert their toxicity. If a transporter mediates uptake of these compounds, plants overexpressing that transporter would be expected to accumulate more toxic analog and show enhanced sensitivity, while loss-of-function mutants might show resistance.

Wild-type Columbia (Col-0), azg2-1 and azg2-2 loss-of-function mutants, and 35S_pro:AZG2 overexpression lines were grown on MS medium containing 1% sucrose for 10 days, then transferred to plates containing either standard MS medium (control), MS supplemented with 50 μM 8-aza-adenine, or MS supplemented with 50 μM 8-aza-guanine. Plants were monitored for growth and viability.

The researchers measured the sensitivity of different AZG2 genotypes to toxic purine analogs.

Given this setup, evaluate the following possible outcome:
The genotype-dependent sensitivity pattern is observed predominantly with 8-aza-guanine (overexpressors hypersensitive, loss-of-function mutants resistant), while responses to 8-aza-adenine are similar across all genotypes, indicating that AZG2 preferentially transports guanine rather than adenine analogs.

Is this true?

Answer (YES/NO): NO